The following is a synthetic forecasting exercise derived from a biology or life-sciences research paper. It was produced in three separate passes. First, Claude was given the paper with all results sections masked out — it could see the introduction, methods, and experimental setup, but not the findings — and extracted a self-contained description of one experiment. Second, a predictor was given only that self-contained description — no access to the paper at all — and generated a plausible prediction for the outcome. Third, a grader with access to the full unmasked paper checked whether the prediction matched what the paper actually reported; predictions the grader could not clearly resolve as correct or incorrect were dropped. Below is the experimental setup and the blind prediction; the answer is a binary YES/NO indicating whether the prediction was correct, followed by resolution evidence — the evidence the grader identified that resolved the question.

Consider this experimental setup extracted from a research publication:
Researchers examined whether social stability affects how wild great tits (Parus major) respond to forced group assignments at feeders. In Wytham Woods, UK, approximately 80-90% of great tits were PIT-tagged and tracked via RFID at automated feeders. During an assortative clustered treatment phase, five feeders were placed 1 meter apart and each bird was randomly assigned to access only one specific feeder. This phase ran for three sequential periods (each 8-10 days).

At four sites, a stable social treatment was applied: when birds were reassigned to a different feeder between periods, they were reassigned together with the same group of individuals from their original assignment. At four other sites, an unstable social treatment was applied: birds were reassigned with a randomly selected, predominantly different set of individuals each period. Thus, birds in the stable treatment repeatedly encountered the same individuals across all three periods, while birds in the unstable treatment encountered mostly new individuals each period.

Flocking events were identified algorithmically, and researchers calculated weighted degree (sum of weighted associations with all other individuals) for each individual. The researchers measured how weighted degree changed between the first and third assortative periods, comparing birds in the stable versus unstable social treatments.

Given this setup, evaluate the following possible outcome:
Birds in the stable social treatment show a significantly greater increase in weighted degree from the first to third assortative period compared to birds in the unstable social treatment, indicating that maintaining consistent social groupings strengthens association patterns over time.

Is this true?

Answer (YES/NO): NO